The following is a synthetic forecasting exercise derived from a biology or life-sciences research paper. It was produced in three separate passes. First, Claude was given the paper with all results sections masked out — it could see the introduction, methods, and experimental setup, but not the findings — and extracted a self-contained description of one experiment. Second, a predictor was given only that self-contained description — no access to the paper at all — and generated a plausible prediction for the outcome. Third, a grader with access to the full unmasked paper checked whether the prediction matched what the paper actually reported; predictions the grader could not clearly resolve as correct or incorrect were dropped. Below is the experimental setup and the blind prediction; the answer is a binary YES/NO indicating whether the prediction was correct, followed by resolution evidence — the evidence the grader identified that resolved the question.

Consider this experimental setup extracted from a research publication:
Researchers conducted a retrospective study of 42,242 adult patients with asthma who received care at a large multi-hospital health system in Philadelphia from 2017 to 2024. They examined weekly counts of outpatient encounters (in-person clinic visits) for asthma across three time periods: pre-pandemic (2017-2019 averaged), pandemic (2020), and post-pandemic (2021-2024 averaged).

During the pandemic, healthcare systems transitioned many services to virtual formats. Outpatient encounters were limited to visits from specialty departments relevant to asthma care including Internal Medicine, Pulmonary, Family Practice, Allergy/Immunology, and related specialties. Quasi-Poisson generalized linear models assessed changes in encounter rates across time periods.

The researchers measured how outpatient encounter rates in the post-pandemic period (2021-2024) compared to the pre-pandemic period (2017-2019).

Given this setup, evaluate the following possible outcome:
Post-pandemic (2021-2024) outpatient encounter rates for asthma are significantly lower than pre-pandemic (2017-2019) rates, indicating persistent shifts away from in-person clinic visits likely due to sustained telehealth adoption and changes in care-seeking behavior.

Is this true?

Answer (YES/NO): YES